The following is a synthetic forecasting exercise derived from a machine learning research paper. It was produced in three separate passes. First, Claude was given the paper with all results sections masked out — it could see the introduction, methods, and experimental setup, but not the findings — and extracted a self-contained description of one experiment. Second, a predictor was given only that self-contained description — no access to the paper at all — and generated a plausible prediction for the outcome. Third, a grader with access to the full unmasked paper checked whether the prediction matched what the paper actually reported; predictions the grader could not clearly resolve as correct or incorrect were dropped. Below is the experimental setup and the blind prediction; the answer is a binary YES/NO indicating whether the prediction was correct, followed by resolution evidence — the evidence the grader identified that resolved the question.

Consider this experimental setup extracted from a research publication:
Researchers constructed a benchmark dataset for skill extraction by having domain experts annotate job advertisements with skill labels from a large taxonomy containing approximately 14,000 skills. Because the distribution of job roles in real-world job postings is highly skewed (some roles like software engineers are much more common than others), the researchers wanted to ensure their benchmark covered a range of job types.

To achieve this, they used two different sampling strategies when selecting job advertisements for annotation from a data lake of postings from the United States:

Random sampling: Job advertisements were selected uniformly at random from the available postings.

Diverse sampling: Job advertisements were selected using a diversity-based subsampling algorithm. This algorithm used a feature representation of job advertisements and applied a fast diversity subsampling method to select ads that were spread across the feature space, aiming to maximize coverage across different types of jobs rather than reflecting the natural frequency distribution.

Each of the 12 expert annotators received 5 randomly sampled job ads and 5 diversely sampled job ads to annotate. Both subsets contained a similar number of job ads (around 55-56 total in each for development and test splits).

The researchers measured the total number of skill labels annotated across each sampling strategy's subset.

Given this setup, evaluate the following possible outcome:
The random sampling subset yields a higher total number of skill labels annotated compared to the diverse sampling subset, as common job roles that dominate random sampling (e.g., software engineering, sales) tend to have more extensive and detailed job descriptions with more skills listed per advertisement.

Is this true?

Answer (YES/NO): YES